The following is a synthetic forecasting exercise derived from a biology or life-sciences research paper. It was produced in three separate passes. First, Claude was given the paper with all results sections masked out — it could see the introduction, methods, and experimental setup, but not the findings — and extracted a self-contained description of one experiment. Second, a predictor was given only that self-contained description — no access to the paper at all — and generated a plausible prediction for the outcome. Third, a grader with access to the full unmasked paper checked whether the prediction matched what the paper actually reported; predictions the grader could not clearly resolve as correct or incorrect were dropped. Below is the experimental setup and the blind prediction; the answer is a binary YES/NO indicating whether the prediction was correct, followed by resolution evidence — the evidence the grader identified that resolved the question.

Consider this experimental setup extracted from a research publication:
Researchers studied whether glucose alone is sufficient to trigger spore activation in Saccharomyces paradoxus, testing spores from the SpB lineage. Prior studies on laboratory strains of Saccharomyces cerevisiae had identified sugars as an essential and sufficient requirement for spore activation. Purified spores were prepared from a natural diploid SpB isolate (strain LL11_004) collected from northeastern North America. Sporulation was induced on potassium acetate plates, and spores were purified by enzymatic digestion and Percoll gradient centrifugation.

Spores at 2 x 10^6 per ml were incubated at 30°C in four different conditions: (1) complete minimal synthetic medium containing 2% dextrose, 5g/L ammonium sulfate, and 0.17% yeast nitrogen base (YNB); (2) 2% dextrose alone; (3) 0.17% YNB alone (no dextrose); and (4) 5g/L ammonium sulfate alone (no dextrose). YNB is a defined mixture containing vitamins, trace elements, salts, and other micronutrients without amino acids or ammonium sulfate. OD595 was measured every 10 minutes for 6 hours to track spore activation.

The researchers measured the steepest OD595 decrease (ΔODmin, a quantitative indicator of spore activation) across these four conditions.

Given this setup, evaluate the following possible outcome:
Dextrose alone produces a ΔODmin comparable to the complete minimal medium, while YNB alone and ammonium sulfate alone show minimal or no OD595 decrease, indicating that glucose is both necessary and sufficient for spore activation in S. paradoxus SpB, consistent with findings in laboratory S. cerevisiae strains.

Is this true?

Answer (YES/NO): NO